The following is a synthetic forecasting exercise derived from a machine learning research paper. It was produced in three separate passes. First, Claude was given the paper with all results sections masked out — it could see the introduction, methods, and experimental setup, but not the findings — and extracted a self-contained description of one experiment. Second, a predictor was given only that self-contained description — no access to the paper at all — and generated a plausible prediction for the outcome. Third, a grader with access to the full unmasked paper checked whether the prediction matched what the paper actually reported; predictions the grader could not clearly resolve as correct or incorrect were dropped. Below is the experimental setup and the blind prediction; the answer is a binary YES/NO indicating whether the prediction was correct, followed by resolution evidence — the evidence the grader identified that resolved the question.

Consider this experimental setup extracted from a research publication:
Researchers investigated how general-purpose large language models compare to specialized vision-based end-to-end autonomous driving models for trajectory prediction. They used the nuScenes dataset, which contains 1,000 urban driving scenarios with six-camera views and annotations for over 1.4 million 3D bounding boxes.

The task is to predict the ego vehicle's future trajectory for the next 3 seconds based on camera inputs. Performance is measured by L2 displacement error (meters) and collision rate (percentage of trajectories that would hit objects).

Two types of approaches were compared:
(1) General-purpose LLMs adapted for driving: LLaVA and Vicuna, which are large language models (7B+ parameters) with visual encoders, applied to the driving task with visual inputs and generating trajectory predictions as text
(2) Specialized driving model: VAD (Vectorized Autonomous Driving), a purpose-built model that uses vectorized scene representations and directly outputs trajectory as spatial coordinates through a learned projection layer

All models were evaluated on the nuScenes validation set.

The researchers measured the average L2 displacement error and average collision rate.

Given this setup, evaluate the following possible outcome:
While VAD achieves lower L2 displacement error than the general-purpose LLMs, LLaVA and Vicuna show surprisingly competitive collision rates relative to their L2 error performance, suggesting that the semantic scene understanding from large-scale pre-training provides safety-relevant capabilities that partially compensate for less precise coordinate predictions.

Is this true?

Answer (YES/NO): NO